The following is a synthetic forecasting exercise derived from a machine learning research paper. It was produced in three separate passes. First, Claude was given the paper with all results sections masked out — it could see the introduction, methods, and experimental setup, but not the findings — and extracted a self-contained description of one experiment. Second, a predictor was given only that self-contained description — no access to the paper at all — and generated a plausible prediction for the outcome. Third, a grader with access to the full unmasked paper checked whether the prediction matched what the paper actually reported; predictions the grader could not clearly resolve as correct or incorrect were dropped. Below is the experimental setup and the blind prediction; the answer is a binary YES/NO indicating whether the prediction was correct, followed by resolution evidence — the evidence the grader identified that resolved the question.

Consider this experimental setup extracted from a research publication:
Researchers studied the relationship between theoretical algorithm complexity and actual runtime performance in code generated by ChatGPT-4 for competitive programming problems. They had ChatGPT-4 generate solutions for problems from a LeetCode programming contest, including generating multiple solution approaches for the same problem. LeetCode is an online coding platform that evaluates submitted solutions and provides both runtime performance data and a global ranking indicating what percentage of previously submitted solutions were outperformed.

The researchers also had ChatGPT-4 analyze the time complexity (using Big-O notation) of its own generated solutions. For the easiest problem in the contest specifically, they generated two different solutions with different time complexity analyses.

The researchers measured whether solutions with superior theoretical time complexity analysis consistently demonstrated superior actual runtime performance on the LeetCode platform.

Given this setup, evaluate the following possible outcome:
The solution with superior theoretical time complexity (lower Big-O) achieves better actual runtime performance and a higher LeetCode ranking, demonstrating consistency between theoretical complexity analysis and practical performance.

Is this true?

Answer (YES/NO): NO